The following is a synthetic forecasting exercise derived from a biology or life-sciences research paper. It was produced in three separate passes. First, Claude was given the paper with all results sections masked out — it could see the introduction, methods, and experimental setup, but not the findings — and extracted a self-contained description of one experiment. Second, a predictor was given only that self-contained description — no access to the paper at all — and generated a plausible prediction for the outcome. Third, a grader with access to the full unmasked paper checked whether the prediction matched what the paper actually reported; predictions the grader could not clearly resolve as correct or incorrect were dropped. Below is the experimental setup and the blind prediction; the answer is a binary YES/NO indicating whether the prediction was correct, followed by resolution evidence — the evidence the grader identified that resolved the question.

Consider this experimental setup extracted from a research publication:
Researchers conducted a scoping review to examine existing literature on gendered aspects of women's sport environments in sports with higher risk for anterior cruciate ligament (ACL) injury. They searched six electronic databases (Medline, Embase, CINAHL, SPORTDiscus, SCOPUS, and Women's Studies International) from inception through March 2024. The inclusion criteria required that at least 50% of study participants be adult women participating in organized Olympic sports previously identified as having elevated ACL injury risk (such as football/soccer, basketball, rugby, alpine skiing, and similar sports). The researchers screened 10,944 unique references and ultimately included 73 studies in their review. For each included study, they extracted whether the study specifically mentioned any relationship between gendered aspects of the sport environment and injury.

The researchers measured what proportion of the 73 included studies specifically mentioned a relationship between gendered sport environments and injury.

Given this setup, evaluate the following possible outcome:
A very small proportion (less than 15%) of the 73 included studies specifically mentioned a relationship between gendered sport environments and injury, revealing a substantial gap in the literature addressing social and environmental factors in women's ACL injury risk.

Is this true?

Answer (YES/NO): NO